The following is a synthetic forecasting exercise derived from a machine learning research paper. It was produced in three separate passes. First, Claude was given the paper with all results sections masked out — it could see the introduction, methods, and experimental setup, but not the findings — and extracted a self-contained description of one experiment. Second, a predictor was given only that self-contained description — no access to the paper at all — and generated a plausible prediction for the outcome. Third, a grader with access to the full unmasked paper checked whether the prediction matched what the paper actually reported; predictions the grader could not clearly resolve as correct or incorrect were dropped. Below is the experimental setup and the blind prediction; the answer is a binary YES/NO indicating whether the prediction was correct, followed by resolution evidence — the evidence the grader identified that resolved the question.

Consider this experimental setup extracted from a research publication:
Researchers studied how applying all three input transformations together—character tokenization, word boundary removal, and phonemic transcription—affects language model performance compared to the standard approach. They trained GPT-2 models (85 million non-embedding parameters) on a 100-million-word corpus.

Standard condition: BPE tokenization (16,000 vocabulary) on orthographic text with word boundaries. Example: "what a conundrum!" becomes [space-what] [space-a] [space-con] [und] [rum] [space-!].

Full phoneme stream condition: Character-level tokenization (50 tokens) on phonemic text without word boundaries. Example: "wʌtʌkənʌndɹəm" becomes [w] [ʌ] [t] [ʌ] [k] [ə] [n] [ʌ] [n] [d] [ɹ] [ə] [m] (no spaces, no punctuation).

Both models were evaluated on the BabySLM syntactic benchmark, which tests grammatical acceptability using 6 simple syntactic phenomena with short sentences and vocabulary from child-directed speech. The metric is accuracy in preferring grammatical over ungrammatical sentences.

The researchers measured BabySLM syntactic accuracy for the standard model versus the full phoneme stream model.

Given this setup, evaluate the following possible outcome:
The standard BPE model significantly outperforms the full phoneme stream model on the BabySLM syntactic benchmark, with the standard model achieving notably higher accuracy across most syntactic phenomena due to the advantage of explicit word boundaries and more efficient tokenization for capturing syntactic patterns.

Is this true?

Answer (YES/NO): NO